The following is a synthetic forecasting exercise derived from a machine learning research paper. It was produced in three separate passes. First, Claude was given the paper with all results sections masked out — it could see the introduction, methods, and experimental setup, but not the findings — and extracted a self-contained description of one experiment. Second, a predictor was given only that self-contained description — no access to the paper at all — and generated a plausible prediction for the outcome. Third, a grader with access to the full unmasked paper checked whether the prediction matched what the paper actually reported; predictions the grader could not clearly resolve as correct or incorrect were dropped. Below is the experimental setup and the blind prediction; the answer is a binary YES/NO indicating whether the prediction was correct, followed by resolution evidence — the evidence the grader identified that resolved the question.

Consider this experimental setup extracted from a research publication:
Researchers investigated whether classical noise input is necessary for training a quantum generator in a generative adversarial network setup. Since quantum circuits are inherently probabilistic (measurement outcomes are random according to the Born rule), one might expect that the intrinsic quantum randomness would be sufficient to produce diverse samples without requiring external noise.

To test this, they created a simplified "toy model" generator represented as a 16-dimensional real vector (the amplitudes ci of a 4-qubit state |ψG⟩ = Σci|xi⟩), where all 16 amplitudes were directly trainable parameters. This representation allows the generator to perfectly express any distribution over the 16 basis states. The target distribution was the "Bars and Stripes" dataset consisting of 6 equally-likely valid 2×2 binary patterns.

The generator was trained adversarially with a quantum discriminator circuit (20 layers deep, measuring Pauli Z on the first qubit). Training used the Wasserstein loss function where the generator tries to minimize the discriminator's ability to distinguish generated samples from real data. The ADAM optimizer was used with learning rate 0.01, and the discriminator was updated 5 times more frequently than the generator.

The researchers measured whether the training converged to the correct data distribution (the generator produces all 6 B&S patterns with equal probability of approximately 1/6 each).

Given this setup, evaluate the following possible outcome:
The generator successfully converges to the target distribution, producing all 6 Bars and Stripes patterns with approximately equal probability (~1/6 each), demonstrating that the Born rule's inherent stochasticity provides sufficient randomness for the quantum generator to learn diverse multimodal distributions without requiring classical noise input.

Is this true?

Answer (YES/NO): NO